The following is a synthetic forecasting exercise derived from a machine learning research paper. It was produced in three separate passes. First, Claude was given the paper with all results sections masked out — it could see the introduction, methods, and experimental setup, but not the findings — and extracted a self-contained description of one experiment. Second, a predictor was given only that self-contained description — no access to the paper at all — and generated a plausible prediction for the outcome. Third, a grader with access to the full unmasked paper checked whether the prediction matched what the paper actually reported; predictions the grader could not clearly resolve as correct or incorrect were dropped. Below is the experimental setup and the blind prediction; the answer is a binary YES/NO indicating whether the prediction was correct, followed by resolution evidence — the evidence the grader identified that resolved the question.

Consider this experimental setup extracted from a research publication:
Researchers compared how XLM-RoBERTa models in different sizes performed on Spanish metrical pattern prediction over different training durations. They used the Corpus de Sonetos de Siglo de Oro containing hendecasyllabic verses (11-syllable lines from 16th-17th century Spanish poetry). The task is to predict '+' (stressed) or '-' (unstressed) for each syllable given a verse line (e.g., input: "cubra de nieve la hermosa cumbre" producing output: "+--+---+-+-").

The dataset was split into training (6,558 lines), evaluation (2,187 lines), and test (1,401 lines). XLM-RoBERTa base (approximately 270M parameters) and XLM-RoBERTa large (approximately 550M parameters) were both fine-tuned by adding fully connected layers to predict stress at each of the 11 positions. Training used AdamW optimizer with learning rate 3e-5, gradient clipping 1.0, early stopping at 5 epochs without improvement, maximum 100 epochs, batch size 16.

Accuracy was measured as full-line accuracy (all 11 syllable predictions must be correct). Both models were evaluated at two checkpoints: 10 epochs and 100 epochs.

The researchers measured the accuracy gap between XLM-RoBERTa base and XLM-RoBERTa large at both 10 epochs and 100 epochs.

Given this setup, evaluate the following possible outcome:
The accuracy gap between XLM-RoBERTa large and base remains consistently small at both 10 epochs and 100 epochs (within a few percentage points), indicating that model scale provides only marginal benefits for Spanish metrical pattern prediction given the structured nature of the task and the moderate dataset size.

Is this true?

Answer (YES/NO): NO